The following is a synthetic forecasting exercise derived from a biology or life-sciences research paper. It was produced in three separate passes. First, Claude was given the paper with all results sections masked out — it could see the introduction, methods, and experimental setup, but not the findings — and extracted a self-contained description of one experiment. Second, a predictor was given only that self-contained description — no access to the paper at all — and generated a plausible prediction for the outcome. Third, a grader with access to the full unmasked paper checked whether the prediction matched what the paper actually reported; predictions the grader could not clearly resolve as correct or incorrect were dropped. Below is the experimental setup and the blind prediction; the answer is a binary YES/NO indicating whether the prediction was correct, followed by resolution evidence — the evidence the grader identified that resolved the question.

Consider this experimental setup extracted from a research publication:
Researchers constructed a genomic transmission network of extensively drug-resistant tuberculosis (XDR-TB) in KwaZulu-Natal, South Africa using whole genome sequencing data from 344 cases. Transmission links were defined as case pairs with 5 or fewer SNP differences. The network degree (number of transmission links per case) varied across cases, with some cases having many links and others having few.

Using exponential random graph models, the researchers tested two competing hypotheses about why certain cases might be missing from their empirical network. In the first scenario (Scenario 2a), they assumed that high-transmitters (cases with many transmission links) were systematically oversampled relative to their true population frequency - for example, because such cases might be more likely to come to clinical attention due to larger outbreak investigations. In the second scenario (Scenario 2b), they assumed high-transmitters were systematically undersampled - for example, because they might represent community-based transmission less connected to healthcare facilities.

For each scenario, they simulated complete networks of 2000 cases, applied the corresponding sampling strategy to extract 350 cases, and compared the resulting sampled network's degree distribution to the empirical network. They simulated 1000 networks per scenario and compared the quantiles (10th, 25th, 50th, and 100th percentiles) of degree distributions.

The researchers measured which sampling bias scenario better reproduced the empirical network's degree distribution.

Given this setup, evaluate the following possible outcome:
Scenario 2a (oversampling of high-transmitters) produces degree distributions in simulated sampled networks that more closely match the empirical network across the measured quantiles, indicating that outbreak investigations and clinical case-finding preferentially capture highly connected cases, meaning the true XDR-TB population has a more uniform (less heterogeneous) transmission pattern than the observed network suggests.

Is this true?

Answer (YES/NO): NO